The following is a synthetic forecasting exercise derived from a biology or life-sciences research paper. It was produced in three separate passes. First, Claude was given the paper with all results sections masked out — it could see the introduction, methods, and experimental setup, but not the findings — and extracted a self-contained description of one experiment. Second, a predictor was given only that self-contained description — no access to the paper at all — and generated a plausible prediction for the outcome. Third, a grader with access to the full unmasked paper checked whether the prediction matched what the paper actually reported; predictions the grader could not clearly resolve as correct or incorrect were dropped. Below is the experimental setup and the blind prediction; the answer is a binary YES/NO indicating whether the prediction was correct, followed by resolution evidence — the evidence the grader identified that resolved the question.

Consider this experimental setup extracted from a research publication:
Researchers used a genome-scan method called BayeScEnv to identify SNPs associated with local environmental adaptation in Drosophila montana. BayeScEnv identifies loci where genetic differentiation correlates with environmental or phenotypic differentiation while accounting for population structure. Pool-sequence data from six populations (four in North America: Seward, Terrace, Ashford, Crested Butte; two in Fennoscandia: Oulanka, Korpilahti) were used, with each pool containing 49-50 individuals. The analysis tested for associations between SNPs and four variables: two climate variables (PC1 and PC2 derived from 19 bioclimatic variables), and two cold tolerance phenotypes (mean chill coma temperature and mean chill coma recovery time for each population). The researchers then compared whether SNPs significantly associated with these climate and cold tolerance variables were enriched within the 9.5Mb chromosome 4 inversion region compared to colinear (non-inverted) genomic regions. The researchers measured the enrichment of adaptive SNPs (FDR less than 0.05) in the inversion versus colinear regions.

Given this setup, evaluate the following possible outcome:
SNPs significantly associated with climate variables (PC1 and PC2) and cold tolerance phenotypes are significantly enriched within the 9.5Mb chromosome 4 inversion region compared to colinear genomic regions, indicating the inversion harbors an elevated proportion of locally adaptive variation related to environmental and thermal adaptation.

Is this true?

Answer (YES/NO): NO